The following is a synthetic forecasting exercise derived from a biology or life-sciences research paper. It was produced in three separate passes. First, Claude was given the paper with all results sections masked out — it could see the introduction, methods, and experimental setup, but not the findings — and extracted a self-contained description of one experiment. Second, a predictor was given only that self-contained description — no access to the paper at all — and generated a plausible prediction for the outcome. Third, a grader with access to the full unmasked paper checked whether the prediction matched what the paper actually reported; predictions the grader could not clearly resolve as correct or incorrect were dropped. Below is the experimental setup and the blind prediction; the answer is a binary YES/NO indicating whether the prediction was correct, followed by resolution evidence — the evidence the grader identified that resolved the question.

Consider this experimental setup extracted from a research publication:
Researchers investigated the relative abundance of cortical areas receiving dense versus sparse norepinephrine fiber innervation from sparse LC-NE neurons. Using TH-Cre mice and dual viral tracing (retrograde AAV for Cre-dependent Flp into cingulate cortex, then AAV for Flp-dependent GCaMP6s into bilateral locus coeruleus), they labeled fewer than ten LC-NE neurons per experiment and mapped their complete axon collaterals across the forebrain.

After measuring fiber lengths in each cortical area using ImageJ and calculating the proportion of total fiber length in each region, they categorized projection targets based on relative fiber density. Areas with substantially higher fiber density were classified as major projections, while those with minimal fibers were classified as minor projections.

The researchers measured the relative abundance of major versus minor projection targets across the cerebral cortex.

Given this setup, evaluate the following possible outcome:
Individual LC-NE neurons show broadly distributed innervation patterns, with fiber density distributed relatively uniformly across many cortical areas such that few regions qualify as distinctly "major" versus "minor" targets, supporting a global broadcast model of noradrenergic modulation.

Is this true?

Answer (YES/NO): NO